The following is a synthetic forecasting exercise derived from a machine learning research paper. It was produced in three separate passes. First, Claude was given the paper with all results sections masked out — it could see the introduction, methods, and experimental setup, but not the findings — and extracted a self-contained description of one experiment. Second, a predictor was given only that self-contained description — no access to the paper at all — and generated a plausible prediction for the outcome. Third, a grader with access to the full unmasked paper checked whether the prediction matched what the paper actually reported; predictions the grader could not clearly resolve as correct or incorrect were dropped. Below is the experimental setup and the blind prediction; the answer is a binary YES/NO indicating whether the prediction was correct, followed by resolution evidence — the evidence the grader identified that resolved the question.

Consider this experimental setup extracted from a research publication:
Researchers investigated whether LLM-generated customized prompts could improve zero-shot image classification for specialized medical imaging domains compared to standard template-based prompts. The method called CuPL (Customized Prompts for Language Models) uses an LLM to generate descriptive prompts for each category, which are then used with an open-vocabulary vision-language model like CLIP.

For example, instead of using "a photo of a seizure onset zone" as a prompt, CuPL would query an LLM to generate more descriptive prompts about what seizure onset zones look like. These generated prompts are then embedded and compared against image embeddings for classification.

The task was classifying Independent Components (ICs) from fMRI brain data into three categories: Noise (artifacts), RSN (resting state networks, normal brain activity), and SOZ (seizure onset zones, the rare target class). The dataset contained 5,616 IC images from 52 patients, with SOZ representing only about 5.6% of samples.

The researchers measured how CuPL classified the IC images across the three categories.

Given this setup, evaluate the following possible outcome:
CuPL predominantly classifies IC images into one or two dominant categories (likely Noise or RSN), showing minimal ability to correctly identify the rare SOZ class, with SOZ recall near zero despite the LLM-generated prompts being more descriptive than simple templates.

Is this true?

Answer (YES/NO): YES